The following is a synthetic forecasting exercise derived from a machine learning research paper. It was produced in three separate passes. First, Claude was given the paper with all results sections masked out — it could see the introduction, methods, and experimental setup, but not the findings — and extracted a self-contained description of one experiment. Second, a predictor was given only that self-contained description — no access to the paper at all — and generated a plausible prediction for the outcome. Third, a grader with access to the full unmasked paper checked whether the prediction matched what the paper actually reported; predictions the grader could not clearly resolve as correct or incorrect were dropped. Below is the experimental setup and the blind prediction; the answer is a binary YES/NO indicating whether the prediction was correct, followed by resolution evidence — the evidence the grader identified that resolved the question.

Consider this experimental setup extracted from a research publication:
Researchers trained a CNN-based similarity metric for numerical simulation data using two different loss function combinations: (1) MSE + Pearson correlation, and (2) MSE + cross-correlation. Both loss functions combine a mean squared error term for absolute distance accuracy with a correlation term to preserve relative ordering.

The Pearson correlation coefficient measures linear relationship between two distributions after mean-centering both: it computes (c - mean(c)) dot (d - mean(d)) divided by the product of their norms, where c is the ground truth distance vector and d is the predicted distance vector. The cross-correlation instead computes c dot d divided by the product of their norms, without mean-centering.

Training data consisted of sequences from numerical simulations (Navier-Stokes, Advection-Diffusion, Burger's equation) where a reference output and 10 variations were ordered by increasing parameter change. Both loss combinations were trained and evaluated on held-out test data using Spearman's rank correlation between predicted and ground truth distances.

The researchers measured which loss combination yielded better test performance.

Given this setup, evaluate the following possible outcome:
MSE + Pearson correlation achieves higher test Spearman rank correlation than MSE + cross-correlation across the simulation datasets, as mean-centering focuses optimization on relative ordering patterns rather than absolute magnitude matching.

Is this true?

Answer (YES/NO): YES